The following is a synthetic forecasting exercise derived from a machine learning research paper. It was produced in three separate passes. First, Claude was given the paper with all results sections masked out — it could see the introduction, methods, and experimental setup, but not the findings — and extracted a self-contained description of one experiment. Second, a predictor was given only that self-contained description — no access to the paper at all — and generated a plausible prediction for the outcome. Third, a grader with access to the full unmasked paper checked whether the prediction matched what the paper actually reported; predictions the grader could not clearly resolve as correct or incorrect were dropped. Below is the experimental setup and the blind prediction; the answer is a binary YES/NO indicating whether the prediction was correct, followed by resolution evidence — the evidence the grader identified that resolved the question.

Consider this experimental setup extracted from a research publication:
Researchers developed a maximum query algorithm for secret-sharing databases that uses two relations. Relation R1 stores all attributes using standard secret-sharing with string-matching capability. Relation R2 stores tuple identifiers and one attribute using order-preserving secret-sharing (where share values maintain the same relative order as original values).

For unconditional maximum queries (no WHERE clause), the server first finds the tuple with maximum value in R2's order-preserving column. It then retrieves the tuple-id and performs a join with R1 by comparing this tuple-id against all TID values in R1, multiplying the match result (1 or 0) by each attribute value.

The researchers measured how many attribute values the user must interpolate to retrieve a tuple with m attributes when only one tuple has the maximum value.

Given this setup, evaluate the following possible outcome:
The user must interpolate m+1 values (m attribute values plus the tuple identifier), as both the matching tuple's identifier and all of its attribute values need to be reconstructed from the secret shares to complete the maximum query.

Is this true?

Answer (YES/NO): NO